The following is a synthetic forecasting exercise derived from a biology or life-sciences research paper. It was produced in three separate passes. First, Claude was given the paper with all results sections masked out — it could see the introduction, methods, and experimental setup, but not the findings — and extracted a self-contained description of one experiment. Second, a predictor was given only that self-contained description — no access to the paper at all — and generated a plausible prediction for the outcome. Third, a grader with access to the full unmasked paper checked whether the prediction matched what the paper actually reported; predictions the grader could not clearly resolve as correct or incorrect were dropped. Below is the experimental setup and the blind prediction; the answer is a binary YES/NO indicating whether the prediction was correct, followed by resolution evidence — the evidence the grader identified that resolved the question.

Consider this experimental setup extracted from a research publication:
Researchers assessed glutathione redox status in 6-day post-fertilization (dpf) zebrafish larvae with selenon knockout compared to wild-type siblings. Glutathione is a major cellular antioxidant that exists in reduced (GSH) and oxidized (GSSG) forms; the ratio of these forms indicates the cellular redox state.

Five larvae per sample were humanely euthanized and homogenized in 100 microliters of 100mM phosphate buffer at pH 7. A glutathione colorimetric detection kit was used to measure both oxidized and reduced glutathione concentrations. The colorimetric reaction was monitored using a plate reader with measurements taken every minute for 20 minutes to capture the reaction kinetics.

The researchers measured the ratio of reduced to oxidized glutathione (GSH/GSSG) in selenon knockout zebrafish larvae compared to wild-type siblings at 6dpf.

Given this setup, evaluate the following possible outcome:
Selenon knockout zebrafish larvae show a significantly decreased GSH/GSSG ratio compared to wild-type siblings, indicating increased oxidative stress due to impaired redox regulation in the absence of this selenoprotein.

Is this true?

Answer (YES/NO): NO